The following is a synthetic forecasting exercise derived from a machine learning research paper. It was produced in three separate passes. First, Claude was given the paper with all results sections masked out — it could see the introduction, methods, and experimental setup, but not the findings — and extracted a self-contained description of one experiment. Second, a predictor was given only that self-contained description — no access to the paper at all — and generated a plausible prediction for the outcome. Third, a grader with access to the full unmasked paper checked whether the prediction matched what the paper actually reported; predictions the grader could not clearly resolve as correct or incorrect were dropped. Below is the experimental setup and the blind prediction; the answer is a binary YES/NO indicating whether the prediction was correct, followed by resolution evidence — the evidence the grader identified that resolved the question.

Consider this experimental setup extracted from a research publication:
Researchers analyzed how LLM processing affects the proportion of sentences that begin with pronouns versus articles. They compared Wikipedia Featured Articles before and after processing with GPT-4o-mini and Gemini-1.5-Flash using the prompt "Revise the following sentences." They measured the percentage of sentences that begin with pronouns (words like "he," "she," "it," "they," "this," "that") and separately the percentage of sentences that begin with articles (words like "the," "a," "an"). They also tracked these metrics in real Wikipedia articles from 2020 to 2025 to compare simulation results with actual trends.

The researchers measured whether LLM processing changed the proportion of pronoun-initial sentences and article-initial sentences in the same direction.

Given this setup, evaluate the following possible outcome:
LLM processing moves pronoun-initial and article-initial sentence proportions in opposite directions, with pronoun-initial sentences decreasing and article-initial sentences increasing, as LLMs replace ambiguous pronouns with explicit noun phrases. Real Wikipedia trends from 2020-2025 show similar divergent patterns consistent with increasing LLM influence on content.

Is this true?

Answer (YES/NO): NO